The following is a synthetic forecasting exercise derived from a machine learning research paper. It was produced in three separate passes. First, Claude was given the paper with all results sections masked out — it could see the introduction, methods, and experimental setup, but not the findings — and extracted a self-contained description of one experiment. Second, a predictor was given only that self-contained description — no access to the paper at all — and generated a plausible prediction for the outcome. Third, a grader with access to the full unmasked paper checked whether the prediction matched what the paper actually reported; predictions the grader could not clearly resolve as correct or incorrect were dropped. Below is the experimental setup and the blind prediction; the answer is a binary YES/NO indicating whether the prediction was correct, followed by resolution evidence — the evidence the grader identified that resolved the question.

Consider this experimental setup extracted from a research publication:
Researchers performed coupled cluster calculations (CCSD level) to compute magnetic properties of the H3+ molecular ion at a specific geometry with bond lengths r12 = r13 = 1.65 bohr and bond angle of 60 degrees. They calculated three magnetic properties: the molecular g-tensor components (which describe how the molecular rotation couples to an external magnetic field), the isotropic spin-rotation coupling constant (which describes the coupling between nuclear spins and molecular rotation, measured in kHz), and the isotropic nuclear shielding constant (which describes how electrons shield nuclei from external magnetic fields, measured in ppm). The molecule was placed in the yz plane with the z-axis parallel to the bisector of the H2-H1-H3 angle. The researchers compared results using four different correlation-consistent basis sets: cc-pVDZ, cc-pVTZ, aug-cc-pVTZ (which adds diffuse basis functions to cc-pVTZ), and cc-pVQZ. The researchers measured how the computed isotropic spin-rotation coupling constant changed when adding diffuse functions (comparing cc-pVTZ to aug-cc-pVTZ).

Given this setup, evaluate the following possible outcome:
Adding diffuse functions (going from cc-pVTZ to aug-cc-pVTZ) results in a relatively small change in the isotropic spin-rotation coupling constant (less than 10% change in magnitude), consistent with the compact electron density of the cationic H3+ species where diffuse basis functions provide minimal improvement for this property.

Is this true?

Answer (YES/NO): YES